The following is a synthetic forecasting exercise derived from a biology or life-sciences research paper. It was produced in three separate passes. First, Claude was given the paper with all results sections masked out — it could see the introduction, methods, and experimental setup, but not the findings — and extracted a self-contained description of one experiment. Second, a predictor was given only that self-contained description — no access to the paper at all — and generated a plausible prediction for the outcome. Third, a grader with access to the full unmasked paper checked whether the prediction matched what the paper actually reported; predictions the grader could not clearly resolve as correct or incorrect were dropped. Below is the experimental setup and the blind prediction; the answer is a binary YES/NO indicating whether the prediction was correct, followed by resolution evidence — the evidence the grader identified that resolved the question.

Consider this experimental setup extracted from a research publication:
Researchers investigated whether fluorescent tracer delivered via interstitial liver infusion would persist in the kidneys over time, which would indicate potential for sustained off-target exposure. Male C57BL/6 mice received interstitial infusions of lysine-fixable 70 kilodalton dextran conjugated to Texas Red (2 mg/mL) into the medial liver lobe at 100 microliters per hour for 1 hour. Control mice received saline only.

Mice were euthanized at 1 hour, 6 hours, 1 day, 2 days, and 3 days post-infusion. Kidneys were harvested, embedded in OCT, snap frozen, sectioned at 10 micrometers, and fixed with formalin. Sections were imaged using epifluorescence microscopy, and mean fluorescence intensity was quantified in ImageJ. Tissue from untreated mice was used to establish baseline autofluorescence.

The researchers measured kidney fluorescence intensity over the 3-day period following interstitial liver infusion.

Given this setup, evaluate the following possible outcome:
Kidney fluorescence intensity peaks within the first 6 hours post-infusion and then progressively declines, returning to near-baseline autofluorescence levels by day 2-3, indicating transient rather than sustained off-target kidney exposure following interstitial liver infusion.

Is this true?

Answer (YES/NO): NO